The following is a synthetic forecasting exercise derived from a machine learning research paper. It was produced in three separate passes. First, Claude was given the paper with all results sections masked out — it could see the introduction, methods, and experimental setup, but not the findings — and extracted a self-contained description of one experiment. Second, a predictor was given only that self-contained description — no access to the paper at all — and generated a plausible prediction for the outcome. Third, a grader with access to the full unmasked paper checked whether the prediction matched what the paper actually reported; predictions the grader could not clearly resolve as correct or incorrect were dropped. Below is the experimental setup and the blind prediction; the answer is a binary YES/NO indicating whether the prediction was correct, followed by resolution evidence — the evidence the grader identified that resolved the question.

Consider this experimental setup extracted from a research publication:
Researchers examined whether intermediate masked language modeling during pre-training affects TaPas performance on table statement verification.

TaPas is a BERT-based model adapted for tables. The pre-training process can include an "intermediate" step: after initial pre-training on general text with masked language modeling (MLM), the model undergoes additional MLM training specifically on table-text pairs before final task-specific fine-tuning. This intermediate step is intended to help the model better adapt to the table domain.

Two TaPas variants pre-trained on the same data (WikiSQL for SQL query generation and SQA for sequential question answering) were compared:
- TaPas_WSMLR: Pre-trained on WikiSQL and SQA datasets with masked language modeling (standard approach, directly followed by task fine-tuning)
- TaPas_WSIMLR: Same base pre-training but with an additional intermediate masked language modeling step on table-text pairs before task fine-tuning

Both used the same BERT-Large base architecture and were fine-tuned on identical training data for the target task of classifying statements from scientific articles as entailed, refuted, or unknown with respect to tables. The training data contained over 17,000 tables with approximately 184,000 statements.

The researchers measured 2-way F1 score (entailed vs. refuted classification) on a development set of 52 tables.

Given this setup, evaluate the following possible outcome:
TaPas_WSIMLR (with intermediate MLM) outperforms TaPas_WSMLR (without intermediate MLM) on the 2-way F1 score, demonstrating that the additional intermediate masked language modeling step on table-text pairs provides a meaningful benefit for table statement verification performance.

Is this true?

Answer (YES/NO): NO